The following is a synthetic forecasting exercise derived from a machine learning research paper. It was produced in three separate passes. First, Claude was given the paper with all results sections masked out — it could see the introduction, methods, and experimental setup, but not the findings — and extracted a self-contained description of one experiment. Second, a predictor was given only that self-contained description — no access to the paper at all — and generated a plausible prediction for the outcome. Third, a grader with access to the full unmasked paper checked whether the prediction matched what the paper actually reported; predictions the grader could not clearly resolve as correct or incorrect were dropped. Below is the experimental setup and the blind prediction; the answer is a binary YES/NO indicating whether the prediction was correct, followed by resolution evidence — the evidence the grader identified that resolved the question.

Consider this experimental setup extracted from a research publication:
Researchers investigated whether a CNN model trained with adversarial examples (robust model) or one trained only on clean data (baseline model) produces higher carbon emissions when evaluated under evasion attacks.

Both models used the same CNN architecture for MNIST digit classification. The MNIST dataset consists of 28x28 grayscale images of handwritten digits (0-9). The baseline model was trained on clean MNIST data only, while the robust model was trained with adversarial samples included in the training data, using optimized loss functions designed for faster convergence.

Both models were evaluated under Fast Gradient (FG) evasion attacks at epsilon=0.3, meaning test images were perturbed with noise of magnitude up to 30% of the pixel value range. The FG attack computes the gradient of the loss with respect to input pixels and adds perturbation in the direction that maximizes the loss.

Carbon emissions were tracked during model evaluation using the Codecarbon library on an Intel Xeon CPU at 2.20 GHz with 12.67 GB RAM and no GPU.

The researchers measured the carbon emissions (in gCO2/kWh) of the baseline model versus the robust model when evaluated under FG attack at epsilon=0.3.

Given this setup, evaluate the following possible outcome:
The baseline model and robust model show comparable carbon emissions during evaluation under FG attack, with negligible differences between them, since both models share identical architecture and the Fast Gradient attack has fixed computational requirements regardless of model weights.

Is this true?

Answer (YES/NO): NO